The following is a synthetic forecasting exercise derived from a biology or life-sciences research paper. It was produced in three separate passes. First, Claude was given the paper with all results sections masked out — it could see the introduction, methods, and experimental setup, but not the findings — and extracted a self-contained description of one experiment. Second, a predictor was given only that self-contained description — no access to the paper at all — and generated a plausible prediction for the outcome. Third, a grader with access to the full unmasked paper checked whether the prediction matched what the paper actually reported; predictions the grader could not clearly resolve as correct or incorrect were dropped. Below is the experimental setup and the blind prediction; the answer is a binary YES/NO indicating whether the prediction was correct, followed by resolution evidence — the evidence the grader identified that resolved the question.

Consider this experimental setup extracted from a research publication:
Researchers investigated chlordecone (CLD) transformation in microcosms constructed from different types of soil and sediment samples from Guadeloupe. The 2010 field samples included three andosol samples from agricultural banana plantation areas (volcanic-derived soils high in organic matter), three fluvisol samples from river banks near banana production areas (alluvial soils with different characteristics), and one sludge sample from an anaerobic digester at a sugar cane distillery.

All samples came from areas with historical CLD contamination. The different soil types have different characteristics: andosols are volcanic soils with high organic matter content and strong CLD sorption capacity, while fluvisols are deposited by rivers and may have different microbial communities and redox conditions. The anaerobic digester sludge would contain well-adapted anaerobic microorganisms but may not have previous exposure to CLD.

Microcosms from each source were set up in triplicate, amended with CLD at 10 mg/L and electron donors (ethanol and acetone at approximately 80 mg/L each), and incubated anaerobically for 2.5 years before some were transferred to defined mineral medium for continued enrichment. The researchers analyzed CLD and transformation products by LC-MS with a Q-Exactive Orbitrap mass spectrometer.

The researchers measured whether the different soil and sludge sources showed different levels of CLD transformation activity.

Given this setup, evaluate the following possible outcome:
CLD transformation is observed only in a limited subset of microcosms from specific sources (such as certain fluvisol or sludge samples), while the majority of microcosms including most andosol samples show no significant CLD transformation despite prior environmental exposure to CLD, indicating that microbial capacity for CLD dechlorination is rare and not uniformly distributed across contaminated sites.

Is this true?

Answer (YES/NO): NO